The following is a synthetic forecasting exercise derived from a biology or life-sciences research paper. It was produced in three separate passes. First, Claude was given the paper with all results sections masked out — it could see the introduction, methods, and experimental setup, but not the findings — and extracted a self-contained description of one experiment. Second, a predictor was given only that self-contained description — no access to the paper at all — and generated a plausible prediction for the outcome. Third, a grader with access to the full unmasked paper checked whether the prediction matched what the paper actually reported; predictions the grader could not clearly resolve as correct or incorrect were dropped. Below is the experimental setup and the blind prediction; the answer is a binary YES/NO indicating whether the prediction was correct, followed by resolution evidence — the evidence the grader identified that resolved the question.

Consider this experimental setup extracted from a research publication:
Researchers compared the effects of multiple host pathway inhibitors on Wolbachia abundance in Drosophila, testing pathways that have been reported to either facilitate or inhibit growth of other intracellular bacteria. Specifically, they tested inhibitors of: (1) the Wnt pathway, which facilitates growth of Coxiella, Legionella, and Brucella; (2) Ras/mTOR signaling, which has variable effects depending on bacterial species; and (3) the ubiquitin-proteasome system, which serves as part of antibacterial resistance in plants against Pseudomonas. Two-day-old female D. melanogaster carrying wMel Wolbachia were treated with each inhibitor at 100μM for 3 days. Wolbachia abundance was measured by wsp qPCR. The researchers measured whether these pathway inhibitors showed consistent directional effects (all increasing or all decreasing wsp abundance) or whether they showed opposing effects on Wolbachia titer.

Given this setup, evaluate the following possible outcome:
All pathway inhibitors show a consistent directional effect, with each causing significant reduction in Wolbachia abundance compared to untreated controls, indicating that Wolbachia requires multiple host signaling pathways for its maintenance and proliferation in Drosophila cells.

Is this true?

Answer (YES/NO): NO